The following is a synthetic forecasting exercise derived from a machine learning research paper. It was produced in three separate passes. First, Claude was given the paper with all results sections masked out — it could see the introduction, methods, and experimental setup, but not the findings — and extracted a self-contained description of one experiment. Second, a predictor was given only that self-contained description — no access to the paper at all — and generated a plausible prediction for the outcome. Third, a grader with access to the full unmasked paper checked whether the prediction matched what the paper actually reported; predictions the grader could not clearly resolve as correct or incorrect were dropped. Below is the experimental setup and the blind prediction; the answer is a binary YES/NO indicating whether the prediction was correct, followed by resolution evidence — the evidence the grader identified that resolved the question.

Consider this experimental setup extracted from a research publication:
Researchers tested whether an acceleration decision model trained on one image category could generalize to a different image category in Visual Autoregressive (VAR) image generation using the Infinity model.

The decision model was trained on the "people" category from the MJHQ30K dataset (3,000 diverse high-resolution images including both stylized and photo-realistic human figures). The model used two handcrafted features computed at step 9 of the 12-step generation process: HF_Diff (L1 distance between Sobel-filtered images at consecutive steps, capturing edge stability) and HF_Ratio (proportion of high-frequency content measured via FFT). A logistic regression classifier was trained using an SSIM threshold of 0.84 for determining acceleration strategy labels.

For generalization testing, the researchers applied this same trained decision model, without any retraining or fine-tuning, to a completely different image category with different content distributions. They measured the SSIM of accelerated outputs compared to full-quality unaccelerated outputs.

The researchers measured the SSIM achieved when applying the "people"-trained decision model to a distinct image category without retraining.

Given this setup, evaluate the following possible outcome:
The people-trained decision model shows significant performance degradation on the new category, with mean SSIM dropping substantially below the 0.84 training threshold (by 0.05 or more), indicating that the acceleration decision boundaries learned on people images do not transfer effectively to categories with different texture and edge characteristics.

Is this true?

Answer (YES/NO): NO